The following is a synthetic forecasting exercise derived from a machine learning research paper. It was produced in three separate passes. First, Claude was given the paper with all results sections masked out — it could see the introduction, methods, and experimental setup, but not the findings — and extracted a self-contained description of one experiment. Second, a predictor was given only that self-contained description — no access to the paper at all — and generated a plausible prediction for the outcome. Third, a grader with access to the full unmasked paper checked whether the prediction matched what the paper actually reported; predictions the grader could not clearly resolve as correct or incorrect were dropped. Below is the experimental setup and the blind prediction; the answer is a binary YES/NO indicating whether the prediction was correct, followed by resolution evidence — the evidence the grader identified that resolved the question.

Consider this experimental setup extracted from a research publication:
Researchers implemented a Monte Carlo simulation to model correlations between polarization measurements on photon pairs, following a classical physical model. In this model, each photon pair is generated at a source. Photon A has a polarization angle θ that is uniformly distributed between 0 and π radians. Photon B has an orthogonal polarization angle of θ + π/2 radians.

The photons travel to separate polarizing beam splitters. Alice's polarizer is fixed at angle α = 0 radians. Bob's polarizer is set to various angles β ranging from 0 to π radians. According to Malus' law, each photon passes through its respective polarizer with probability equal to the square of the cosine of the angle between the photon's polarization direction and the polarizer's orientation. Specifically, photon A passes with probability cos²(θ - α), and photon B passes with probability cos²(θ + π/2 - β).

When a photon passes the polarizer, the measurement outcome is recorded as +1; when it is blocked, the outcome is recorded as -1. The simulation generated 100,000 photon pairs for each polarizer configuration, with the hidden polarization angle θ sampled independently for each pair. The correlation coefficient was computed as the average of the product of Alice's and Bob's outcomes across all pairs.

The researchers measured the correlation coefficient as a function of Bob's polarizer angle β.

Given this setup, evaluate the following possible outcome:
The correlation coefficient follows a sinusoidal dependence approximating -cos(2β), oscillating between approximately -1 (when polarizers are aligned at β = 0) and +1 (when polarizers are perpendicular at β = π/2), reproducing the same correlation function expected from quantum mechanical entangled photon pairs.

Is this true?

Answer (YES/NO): NO